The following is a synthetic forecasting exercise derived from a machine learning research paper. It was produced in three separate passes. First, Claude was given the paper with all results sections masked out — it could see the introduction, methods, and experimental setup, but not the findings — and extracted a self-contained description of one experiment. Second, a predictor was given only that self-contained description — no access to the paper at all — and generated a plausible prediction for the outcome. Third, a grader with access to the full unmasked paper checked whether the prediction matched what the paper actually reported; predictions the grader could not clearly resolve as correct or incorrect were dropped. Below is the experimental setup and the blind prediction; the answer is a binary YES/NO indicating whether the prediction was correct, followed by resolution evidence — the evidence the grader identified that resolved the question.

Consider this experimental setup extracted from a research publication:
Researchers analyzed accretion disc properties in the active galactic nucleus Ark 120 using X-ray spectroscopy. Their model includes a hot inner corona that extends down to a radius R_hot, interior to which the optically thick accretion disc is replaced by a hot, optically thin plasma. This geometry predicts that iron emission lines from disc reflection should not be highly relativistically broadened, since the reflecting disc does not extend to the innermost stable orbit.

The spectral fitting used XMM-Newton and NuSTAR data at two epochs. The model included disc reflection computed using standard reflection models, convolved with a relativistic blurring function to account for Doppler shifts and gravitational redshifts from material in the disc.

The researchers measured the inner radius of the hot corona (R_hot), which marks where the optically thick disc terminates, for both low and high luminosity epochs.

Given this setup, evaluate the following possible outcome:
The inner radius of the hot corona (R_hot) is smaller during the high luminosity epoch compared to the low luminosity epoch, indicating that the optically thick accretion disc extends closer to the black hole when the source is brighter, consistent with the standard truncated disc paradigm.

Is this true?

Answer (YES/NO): NO